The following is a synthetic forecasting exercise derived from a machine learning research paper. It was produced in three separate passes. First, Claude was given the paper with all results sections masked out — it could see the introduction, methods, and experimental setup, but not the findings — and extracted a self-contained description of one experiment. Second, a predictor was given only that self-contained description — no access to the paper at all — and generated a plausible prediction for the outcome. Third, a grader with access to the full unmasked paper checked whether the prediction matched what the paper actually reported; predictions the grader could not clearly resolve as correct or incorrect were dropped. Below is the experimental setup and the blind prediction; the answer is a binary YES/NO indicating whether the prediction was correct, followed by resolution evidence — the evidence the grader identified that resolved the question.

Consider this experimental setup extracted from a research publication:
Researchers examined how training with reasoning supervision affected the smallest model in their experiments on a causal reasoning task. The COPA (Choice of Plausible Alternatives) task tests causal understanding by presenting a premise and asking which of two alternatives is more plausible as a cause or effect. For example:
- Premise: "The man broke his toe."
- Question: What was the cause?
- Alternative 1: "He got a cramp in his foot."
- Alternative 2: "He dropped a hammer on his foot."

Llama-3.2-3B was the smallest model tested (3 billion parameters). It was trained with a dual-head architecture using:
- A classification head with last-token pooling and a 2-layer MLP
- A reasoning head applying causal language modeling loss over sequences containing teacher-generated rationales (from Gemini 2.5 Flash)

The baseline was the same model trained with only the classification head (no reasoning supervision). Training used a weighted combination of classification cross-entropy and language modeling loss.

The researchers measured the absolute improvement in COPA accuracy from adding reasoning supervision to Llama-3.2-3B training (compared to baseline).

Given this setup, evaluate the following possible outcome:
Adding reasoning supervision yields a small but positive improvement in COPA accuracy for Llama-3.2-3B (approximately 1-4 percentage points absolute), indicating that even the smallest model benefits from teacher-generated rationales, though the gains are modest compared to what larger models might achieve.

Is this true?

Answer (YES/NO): NO